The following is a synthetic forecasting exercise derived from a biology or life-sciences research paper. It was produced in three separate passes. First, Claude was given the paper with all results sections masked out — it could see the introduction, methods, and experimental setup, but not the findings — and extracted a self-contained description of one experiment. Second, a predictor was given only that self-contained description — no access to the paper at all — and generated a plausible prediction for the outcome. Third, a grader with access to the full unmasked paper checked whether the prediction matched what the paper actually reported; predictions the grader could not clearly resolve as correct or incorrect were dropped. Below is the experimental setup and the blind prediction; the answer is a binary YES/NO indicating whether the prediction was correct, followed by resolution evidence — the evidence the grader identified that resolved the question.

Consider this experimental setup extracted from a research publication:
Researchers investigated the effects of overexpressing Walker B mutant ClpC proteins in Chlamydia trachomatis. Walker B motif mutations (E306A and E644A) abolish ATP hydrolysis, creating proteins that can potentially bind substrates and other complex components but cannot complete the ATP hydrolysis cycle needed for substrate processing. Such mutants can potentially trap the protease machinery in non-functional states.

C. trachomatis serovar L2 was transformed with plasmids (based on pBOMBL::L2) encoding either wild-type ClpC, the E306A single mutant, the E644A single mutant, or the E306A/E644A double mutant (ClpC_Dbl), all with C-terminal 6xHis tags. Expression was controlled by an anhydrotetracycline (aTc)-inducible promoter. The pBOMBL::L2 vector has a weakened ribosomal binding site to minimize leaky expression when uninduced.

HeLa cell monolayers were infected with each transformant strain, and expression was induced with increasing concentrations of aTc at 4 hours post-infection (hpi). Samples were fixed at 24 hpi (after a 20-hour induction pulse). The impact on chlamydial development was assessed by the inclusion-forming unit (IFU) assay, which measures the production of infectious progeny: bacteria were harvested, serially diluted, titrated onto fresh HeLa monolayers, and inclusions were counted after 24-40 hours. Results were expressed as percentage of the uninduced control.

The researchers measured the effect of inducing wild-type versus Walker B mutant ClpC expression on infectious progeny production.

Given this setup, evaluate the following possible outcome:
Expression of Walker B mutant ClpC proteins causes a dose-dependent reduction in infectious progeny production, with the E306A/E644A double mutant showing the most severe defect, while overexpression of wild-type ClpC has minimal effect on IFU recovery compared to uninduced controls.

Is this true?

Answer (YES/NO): NO